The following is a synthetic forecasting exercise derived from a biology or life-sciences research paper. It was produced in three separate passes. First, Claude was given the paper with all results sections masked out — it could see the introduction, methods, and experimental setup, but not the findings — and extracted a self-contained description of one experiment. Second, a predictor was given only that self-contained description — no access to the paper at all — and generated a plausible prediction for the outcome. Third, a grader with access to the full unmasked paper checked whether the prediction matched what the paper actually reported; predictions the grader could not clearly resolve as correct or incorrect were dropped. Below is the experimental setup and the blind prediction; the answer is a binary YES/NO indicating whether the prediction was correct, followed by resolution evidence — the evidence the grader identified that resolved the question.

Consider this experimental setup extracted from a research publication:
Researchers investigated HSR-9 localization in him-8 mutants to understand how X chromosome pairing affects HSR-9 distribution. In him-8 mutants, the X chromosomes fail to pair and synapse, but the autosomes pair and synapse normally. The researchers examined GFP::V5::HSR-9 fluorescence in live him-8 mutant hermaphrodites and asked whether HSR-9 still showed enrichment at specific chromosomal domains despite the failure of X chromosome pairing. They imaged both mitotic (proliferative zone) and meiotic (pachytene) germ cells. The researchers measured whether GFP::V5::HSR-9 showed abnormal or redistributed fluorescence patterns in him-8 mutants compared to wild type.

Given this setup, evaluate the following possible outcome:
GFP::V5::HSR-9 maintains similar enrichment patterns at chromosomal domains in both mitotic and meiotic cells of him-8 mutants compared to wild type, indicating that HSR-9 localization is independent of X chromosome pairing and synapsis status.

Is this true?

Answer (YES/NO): NO